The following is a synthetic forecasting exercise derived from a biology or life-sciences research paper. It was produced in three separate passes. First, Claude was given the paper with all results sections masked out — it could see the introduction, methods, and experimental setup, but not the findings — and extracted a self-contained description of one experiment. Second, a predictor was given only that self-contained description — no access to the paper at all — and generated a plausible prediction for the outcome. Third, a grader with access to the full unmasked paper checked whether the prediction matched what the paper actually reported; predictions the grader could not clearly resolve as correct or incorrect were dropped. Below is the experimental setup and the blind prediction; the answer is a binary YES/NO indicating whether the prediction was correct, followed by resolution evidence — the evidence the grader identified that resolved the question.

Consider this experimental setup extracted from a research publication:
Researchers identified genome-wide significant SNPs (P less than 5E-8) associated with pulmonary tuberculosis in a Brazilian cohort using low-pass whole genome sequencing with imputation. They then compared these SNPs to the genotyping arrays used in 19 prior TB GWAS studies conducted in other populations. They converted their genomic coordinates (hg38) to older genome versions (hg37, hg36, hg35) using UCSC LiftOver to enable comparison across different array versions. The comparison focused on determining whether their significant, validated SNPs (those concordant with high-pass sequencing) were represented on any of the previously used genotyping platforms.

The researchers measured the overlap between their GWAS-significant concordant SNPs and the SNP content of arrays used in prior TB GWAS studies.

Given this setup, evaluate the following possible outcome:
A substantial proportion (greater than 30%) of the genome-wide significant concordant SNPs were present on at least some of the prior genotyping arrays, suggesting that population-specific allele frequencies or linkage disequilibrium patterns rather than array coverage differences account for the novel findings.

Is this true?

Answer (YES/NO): YES